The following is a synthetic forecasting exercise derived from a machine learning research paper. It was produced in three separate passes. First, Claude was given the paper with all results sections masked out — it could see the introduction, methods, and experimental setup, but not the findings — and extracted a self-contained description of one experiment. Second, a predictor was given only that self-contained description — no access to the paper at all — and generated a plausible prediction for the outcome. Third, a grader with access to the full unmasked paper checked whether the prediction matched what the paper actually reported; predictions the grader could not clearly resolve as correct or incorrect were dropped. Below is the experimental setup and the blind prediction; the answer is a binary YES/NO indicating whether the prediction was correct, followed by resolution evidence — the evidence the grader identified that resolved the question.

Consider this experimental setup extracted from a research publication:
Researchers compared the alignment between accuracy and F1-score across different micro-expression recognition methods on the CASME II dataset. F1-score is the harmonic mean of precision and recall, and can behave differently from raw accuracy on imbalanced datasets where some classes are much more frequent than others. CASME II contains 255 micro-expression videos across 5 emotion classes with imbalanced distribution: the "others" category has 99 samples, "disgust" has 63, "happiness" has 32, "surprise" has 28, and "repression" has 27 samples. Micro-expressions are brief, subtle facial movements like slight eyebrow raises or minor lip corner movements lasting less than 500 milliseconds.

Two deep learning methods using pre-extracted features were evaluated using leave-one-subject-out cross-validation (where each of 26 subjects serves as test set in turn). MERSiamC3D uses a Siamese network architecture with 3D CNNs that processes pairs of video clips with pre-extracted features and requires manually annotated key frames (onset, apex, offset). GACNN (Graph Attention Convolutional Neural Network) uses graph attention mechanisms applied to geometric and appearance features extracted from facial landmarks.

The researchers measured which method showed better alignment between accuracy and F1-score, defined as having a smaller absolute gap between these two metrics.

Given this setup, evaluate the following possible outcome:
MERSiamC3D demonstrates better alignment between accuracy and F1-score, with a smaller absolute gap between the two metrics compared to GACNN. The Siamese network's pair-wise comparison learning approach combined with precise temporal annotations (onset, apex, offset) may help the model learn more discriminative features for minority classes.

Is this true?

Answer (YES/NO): YES